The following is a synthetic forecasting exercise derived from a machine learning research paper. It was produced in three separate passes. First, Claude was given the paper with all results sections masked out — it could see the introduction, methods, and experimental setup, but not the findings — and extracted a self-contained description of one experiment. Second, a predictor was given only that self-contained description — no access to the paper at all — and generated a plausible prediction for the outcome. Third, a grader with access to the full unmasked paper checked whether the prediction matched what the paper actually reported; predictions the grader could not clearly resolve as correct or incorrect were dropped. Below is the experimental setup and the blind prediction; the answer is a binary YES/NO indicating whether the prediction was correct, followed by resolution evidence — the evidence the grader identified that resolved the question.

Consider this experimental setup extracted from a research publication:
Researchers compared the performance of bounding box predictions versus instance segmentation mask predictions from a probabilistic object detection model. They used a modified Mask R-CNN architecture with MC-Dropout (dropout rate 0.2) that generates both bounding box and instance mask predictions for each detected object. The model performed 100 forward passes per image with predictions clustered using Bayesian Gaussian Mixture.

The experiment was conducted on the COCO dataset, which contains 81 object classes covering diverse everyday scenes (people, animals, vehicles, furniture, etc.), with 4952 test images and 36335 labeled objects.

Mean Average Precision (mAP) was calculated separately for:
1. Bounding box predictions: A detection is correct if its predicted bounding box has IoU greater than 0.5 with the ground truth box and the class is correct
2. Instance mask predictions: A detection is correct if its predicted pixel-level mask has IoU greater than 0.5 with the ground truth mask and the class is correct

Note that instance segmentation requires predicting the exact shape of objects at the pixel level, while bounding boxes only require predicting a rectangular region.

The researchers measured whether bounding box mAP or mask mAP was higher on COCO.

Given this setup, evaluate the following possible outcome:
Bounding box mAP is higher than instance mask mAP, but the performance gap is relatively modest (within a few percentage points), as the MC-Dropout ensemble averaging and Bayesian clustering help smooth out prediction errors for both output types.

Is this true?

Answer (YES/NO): YES